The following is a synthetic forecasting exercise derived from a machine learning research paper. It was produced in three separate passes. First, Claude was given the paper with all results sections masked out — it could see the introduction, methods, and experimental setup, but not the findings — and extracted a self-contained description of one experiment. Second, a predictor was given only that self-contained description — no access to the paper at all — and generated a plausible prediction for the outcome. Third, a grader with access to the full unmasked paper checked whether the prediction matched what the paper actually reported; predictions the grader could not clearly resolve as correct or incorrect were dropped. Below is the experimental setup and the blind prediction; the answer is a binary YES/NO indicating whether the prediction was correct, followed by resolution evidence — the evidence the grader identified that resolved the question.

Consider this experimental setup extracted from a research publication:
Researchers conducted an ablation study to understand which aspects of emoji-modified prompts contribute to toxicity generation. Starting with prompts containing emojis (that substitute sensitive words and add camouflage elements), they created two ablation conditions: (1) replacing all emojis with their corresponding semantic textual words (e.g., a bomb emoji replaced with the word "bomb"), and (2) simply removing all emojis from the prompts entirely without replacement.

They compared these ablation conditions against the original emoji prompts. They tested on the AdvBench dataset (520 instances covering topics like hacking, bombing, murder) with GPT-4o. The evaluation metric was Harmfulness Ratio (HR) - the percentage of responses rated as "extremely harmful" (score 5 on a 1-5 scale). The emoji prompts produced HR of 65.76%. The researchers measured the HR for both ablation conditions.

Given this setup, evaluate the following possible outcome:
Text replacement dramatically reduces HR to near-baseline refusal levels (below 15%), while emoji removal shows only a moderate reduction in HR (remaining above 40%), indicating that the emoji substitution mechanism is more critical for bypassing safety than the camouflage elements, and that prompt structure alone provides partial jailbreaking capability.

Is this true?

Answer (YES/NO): NO